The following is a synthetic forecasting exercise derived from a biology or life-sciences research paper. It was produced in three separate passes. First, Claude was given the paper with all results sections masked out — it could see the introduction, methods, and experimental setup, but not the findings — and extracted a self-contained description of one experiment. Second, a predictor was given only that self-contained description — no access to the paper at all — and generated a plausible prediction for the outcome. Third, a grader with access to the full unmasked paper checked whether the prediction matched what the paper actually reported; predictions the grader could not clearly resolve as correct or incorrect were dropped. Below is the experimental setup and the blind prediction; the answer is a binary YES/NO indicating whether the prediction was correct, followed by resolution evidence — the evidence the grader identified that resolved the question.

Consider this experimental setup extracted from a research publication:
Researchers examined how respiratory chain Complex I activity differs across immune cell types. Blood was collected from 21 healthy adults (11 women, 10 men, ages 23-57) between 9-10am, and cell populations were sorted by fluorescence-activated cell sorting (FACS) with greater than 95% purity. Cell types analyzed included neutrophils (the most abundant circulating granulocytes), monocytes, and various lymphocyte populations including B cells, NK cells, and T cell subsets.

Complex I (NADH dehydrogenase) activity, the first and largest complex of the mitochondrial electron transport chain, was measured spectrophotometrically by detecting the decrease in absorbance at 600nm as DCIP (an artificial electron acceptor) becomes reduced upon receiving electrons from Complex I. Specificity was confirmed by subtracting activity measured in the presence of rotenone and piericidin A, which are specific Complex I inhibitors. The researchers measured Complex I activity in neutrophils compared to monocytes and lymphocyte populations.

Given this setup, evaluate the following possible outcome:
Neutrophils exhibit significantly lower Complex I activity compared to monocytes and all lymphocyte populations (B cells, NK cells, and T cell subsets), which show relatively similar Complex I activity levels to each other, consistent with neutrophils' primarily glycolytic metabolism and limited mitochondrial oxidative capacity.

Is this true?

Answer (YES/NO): NO